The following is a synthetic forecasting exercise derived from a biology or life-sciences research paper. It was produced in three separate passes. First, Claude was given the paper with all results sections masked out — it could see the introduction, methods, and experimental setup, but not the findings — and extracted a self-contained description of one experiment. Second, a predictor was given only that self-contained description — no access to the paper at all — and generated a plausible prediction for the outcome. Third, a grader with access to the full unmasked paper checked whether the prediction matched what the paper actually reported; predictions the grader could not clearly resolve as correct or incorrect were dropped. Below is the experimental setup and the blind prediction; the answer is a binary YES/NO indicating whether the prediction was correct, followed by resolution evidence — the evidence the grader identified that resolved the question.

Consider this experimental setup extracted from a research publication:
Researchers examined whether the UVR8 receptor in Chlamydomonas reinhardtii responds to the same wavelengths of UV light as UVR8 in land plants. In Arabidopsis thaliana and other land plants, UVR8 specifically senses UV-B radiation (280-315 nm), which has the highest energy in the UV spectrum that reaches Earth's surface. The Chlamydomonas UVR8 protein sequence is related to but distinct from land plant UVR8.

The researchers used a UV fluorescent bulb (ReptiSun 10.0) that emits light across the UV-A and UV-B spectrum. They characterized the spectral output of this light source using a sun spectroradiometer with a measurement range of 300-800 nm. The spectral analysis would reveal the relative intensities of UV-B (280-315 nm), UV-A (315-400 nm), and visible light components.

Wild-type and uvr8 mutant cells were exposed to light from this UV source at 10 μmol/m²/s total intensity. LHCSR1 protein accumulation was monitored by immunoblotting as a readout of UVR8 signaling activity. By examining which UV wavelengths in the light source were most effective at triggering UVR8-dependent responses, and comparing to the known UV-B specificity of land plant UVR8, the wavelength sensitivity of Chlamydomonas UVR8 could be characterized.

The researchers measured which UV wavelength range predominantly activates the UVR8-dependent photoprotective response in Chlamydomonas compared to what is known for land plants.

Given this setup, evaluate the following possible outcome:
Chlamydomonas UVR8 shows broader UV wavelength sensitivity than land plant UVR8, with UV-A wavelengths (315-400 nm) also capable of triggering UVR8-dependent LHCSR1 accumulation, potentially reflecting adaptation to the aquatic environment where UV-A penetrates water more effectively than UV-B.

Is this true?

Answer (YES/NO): YES